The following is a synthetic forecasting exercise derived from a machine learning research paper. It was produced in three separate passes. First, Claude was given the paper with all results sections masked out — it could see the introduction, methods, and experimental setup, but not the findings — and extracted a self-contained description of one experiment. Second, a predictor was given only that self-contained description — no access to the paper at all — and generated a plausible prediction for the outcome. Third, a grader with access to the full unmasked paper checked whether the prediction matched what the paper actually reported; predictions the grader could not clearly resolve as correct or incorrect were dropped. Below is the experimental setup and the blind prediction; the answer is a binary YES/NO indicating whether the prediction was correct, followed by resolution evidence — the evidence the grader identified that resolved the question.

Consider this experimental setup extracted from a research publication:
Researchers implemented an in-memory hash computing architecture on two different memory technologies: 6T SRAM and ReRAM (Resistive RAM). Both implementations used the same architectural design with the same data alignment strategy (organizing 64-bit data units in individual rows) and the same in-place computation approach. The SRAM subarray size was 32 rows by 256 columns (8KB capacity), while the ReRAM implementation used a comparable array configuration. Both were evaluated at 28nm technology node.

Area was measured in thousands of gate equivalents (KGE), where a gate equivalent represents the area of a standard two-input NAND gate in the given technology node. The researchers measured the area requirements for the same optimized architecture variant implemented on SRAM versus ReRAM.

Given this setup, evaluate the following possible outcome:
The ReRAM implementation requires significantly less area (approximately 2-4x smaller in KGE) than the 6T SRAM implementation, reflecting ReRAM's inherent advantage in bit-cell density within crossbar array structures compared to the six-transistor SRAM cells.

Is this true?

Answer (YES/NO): YES